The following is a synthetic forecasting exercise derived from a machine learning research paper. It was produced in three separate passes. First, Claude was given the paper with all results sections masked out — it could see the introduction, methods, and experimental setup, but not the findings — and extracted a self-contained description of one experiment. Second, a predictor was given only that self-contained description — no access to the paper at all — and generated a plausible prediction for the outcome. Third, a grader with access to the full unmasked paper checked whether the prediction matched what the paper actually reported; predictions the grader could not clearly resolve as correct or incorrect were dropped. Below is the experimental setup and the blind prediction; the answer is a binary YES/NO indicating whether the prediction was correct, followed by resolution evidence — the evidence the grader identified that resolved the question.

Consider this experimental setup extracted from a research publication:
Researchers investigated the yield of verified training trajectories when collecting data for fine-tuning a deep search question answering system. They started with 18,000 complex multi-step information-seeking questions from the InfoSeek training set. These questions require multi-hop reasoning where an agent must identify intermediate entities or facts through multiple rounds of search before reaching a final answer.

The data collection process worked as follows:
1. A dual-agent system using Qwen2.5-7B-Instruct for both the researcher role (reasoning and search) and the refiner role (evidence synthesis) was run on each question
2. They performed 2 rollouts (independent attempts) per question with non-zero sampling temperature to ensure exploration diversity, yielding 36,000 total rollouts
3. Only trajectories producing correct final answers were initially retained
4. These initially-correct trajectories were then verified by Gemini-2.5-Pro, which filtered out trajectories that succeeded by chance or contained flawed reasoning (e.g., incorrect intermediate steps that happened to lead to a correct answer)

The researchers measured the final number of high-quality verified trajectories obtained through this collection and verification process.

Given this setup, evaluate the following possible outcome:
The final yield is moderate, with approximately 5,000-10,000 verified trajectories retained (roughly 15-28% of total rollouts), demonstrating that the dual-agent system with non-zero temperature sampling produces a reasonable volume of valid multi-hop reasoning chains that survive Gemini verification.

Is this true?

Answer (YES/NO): NO